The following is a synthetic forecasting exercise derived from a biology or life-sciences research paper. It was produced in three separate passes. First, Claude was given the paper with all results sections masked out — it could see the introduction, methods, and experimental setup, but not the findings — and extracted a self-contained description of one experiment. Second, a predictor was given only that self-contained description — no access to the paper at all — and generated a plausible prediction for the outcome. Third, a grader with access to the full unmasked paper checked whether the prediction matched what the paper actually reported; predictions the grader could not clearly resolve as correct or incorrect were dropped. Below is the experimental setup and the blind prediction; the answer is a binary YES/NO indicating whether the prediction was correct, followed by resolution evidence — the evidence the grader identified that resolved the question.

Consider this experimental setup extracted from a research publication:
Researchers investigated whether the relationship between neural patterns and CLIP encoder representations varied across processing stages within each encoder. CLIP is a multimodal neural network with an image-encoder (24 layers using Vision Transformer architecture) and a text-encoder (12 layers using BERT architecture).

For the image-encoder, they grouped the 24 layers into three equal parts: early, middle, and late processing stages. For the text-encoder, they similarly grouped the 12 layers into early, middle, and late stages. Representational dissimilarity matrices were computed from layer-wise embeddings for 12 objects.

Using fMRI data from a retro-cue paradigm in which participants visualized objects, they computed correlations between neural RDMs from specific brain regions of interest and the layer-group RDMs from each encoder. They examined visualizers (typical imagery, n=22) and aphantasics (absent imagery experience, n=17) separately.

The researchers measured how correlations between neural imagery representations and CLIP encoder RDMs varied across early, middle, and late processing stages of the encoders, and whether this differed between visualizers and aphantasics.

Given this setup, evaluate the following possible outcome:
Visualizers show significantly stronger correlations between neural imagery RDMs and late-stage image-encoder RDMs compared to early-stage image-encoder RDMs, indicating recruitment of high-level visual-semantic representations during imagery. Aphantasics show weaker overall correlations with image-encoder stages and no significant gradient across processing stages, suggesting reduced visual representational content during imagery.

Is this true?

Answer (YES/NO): NO